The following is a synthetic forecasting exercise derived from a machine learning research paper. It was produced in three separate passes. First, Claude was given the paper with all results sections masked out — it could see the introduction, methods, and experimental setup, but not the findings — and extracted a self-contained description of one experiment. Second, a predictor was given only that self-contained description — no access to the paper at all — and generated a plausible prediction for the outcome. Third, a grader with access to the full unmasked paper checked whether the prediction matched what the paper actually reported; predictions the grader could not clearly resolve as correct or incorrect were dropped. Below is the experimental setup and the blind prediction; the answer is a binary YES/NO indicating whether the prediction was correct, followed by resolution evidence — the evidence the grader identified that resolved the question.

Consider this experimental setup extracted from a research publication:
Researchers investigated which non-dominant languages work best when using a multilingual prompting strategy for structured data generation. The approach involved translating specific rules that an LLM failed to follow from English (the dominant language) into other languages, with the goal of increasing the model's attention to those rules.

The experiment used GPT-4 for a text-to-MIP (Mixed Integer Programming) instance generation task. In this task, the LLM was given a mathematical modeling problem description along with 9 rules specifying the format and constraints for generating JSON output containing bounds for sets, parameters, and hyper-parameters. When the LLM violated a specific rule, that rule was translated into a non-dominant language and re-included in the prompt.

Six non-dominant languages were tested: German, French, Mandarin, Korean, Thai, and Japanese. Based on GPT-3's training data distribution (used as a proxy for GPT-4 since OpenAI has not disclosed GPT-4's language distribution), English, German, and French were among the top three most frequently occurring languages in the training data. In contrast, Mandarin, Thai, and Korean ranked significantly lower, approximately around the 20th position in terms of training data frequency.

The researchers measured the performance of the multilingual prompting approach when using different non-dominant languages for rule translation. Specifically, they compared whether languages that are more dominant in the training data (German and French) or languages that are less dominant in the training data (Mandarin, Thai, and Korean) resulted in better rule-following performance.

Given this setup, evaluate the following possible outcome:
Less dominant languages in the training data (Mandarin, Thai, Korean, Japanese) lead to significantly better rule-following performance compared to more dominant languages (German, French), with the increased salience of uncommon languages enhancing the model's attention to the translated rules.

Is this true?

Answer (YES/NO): YES